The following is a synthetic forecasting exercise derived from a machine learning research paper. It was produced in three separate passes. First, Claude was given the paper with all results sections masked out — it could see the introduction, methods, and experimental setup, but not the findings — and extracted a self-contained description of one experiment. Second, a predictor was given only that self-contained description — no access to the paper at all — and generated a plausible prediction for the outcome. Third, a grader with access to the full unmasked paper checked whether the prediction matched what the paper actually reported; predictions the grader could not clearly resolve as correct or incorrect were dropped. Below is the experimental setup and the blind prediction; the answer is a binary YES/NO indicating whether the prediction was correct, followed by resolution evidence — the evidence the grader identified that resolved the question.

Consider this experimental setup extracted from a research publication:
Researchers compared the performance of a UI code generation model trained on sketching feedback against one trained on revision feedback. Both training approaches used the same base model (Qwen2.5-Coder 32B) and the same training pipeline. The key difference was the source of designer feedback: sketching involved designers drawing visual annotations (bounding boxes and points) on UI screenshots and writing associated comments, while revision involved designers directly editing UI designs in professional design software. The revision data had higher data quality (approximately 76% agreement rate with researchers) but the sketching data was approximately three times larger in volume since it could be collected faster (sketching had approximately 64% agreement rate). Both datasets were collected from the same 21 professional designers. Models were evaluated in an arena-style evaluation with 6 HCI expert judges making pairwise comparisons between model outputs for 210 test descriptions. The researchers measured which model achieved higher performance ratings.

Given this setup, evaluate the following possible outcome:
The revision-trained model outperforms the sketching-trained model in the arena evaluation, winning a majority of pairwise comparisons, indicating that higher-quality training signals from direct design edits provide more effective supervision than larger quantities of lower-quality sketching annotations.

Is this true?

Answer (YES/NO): NO